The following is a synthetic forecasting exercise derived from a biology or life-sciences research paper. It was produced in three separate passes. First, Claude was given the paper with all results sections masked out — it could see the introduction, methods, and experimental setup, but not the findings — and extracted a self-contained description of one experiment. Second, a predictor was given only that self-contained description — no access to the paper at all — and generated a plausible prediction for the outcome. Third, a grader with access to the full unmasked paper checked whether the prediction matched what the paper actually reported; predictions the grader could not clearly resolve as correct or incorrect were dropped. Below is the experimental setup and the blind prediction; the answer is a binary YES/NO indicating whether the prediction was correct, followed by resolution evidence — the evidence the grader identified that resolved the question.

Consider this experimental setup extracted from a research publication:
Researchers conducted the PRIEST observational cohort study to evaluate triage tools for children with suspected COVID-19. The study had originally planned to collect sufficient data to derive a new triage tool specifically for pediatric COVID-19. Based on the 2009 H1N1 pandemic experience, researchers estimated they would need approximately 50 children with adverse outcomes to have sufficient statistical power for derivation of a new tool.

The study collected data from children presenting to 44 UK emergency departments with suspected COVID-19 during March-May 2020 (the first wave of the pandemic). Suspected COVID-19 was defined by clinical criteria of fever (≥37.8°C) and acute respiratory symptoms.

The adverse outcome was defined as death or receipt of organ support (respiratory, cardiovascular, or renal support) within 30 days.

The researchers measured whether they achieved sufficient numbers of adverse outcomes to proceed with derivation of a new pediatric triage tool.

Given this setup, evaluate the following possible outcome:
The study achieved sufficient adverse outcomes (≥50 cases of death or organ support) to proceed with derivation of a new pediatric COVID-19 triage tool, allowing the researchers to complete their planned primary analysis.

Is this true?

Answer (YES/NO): NO